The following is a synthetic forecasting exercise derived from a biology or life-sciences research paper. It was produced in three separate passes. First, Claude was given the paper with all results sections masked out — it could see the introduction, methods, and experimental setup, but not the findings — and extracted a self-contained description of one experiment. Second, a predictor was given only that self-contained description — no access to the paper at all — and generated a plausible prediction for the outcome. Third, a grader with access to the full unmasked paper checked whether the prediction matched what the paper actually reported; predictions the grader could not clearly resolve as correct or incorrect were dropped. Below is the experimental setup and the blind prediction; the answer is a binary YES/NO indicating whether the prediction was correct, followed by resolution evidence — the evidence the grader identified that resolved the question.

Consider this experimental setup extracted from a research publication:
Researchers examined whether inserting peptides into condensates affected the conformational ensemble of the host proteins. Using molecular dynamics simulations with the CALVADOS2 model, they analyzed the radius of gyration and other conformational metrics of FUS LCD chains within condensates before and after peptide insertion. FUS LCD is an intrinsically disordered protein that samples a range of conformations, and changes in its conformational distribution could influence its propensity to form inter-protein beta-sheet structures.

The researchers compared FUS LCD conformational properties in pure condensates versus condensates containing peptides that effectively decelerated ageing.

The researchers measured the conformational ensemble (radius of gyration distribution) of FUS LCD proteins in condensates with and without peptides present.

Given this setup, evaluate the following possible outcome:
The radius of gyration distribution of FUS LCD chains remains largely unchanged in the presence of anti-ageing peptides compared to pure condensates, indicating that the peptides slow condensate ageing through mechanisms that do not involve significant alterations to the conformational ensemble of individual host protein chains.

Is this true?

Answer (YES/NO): YES